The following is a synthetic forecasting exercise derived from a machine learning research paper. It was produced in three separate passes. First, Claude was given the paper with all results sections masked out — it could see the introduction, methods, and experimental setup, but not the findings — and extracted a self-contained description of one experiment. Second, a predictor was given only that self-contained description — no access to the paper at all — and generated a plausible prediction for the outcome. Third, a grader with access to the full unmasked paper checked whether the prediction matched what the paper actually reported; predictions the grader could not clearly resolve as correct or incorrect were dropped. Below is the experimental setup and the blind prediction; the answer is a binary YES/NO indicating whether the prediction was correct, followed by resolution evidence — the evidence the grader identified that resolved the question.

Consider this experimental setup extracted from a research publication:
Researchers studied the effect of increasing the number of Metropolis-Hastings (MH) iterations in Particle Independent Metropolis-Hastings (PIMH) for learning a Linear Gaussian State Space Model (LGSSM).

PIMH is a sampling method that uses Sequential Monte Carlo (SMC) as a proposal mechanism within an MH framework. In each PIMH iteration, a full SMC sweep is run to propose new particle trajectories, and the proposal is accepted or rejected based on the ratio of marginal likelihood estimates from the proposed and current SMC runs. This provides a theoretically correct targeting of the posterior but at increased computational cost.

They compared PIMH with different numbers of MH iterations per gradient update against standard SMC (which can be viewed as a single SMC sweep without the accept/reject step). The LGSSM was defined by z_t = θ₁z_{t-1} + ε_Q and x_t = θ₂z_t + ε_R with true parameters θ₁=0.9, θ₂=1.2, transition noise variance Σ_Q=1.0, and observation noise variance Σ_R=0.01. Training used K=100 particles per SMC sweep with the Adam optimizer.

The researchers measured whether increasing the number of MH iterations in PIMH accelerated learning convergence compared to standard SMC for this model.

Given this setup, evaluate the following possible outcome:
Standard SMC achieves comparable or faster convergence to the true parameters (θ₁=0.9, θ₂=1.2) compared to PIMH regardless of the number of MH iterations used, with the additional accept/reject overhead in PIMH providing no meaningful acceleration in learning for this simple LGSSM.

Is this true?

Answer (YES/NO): NO